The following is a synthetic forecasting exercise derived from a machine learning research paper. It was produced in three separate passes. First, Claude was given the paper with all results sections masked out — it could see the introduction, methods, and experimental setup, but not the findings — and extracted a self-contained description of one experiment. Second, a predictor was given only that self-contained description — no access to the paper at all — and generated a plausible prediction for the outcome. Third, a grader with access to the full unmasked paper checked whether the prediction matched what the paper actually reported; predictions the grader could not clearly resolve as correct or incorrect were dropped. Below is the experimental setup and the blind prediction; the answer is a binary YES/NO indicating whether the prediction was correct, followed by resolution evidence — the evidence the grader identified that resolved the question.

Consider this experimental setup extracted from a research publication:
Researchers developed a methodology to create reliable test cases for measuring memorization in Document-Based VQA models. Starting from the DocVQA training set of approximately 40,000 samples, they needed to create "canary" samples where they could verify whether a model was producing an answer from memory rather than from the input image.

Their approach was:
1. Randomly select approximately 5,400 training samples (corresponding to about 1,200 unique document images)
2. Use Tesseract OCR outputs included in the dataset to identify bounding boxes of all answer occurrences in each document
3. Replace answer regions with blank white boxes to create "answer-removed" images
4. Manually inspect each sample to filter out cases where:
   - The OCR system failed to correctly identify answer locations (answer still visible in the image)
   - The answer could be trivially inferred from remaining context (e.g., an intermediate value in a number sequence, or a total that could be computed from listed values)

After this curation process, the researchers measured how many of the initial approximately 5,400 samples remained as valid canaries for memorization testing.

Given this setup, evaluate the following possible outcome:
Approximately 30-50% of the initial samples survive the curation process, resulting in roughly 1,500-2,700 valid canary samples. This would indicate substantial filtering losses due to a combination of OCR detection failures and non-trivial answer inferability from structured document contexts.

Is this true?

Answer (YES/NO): NO